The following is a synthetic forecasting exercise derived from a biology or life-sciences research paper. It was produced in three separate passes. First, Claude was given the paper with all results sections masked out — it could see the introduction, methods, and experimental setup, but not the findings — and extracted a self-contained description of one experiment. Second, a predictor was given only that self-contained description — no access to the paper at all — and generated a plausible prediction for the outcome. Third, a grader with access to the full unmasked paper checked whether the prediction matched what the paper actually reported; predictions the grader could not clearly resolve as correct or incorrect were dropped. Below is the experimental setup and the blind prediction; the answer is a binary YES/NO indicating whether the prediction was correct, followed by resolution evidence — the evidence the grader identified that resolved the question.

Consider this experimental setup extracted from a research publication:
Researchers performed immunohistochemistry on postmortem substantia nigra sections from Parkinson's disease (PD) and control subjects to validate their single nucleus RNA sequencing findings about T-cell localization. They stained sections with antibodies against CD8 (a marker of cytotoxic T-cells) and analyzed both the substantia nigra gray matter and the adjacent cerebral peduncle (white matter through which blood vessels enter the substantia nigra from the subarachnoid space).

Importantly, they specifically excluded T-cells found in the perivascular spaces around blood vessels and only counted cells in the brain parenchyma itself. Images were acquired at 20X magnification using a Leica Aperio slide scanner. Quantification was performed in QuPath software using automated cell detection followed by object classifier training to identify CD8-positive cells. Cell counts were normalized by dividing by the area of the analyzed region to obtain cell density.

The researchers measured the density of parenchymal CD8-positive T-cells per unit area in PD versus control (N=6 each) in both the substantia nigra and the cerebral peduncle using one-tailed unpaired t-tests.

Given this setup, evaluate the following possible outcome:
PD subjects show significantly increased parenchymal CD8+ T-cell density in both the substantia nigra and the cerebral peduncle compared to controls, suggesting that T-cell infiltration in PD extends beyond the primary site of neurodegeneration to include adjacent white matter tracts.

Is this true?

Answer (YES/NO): YES